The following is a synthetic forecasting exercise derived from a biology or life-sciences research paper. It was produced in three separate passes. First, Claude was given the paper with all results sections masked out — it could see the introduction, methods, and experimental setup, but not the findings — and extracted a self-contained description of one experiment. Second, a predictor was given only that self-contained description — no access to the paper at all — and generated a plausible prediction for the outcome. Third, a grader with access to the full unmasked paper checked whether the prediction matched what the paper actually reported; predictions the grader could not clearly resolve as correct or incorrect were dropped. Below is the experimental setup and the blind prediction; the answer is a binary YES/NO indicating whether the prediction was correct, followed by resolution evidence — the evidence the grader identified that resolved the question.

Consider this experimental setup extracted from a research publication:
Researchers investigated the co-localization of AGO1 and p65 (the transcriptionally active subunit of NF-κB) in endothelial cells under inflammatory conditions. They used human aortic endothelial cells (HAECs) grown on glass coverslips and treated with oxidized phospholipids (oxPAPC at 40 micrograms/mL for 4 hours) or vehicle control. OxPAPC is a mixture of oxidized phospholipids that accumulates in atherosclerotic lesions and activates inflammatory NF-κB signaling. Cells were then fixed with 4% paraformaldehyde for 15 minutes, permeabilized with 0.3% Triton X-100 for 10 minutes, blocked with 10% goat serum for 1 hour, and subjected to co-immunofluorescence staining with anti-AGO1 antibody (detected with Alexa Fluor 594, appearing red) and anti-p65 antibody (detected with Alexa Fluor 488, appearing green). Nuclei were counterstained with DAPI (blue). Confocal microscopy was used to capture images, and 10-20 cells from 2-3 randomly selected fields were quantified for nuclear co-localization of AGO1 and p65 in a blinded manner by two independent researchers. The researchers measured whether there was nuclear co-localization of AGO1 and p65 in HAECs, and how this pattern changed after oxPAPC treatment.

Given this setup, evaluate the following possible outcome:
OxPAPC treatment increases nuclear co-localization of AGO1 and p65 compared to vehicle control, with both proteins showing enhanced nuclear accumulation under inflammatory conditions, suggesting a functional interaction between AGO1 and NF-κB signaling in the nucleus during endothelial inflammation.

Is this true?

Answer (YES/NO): NO